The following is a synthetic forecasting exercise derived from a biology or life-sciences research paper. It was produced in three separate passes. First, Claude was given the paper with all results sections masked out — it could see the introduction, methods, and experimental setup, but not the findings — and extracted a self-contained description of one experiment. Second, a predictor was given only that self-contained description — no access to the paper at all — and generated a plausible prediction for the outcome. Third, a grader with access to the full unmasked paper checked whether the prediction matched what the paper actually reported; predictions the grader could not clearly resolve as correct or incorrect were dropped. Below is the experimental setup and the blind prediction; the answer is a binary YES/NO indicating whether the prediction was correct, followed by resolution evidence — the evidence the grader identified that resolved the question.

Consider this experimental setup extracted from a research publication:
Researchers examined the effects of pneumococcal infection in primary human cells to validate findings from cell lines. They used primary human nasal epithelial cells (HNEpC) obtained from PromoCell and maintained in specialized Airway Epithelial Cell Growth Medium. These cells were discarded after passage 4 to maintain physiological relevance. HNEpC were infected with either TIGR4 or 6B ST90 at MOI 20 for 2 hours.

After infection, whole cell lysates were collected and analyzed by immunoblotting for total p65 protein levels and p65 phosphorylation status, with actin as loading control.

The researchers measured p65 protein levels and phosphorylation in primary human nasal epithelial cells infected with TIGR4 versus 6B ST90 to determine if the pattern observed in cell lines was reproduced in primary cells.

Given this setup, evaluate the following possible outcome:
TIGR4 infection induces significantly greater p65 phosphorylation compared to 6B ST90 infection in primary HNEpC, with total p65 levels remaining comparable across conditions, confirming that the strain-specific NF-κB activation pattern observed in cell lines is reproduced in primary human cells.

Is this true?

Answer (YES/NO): NO